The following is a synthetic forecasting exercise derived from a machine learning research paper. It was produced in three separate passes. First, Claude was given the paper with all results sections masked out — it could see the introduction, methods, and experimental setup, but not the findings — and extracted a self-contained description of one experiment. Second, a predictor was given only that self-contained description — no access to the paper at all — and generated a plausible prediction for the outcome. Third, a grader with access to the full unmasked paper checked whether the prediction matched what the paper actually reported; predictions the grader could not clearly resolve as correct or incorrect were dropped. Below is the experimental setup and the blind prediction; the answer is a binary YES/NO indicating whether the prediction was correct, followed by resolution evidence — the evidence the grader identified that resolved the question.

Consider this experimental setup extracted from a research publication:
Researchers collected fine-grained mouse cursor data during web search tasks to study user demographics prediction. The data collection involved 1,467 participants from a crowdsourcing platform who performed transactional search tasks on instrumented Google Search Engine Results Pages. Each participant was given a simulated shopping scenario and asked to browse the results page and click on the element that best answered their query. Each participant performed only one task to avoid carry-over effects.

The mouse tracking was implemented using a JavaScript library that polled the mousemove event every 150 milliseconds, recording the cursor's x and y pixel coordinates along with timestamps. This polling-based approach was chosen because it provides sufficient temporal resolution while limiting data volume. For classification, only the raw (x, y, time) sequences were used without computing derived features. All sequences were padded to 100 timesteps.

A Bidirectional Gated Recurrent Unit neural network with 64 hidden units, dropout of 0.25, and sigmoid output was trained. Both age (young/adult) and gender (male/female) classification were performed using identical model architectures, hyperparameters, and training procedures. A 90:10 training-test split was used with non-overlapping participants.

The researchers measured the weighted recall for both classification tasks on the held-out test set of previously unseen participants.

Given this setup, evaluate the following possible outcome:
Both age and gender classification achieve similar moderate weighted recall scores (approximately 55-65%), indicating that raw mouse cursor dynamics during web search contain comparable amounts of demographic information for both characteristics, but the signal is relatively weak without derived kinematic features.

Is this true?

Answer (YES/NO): NO